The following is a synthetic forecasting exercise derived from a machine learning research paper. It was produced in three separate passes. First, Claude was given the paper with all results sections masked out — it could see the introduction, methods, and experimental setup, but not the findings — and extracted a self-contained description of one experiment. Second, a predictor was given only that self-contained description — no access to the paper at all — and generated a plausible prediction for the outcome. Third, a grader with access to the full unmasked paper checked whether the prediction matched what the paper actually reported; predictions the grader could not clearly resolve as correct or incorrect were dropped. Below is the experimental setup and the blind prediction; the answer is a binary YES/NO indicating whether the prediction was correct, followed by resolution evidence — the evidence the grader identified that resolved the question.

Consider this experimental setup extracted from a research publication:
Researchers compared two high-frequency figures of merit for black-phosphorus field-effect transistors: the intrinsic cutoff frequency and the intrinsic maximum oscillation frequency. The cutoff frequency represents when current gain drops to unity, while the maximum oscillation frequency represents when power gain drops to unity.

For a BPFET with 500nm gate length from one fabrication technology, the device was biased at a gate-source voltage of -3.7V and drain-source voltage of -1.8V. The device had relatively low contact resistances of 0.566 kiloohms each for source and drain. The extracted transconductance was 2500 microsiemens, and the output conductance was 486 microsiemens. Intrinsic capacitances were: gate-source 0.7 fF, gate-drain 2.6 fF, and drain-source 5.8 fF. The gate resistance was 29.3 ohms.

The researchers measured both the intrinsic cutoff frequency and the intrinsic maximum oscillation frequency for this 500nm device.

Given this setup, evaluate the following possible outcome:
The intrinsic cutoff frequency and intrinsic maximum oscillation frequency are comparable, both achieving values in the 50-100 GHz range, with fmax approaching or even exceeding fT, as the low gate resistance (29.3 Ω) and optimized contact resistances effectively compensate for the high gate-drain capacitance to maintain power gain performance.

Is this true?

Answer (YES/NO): NO